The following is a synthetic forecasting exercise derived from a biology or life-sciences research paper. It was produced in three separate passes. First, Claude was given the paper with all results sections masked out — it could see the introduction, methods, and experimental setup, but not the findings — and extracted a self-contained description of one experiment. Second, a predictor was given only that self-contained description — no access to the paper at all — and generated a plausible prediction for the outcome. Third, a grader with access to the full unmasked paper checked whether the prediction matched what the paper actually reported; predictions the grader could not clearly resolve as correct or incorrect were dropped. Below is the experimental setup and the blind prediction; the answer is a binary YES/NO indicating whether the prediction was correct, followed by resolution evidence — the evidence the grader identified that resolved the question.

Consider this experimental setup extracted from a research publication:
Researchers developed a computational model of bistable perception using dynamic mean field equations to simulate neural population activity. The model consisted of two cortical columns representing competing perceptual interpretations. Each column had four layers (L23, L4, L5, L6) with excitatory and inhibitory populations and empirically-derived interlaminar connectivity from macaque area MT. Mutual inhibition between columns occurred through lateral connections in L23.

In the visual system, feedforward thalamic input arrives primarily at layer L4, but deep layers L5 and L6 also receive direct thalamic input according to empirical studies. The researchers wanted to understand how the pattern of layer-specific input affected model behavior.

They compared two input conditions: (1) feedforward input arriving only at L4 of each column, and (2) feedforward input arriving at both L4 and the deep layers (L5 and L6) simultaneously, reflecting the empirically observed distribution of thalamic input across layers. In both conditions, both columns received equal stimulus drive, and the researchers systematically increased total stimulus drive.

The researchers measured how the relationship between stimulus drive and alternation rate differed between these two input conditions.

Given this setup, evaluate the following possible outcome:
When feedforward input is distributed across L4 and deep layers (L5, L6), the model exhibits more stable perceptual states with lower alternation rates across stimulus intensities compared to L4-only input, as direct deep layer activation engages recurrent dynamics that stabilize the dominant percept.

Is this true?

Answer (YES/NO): NO